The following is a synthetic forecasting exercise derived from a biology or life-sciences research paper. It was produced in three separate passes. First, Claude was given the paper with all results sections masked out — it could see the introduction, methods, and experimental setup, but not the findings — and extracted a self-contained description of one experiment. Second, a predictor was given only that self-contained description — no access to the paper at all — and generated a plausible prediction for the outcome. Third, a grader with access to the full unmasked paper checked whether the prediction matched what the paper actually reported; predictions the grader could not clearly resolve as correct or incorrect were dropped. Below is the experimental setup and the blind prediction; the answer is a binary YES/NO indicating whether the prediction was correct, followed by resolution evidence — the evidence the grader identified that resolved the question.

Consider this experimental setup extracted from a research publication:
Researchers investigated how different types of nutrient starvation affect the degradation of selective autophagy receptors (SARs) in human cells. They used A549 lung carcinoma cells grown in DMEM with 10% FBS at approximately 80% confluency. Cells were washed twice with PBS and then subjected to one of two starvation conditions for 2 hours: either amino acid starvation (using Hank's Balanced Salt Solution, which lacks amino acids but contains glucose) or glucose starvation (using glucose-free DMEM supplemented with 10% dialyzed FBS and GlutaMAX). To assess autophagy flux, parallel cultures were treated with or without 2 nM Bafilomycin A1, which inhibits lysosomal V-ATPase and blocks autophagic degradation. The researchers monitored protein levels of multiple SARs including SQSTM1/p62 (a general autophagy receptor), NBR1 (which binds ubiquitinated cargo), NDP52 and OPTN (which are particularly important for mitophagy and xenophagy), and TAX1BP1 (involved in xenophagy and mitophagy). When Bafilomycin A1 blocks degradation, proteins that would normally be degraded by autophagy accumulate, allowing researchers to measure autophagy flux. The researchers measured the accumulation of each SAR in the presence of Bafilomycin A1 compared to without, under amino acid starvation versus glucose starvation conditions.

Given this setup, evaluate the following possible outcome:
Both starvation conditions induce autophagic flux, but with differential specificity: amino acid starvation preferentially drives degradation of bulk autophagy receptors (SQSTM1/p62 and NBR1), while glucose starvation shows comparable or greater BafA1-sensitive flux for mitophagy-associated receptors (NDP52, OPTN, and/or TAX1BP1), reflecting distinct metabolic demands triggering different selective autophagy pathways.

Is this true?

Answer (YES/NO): NO